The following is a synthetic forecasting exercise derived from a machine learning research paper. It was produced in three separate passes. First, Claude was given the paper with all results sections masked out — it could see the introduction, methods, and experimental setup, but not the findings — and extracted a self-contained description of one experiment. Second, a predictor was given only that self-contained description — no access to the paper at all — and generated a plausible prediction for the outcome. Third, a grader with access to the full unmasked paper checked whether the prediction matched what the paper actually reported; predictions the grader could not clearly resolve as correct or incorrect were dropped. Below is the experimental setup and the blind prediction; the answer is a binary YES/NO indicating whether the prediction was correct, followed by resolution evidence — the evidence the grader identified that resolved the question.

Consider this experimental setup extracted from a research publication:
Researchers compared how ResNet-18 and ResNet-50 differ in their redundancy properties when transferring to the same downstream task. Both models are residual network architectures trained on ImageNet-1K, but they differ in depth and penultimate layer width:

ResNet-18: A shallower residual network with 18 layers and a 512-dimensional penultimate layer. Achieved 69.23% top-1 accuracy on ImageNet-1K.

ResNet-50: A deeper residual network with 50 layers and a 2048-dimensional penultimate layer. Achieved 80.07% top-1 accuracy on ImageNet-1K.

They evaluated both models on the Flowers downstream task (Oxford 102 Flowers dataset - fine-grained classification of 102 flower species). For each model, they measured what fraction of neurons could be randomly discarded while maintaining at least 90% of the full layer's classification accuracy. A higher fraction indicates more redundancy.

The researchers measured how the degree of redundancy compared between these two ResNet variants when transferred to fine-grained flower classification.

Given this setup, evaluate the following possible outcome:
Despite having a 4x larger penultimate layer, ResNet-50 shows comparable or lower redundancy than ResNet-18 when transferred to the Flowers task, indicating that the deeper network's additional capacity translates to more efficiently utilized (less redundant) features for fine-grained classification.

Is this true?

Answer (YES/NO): YES